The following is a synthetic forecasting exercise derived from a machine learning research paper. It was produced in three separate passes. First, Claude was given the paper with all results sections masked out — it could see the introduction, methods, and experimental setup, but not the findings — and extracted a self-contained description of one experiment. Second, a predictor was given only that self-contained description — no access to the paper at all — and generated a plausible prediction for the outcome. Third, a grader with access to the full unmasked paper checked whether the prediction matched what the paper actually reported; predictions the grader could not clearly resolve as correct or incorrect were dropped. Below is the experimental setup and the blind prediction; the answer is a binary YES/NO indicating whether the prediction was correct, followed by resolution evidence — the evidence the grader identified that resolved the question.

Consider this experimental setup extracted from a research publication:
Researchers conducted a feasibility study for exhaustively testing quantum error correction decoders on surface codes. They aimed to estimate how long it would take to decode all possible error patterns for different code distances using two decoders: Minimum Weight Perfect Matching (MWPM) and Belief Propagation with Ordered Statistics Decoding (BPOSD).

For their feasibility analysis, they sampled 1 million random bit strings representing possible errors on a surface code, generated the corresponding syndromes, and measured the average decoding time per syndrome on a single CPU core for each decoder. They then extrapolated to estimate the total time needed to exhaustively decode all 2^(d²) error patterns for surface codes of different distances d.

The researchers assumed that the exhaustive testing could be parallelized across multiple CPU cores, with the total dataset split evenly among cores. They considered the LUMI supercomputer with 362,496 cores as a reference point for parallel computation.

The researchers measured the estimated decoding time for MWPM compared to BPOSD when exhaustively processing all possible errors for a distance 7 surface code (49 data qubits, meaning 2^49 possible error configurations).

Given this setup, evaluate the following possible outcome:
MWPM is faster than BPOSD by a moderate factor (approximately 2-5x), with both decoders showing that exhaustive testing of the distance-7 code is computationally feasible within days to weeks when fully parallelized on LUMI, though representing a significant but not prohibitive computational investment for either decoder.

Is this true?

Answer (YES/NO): NO